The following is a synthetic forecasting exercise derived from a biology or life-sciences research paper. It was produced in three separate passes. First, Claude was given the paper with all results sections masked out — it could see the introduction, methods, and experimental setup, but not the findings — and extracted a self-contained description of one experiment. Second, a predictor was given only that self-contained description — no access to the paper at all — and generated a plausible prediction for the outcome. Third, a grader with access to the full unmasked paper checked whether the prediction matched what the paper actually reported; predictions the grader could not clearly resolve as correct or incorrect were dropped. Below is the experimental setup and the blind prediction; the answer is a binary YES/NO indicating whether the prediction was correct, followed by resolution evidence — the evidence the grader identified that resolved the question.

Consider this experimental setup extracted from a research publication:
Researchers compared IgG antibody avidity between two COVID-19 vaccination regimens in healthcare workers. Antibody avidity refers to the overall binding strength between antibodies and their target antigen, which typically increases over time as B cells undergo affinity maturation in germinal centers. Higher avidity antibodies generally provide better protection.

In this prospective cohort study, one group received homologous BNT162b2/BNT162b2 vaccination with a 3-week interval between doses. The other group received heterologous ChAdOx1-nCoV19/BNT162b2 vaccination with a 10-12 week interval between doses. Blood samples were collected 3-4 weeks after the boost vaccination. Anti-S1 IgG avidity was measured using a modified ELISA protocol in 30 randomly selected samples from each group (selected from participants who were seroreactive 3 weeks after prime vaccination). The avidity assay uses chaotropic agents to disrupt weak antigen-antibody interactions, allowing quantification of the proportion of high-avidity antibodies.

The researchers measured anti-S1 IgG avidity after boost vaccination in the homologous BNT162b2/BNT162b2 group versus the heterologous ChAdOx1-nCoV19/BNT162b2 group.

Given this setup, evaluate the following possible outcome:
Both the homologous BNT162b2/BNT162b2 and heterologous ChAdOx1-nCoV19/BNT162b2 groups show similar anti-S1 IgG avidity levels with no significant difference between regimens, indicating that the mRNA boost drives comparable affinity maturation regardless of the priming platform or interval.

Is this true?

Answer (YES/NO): NO